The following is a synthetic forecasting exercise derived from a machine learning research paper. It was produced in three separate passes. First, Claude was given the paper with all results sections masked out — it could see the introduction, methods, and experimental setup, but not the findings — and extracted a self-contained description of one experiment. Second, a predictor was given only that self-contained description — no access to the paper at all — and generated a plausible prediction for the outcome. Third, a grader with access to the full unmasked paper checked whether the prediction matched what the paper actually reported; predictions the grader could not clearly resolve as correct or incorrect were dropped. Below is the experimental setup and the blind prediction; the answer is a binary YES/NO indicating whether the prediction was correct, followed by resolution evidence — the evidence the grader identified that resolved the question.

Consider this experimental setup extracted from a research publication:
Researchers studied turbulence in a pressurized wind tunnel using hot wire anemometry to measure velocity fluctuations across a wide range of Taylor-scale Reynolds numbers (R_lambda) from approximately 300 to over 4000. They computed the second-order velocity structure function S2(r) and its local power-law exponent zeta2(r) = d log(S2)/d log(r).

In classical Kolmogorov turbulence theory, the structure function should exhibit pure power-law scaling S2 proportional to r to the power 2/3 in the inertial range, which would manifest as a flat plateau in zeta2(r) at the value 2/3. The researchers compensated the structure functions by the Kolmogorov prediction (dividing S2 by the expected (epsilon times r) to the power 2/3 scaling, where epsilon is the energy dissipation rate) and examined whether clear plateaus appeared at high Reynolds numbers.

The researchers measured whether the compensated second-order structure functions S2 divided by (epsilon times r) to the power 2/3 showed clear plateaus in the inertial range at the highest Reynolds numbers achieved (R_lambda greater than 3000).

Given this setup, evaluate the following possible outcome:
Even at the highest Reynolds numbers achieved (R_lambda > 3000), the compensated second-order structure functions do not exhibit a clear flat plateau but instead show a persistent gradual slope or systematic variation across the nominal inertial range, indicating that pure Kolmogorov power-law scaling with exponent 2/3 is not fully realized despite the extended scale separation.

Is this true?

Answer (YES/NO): YES